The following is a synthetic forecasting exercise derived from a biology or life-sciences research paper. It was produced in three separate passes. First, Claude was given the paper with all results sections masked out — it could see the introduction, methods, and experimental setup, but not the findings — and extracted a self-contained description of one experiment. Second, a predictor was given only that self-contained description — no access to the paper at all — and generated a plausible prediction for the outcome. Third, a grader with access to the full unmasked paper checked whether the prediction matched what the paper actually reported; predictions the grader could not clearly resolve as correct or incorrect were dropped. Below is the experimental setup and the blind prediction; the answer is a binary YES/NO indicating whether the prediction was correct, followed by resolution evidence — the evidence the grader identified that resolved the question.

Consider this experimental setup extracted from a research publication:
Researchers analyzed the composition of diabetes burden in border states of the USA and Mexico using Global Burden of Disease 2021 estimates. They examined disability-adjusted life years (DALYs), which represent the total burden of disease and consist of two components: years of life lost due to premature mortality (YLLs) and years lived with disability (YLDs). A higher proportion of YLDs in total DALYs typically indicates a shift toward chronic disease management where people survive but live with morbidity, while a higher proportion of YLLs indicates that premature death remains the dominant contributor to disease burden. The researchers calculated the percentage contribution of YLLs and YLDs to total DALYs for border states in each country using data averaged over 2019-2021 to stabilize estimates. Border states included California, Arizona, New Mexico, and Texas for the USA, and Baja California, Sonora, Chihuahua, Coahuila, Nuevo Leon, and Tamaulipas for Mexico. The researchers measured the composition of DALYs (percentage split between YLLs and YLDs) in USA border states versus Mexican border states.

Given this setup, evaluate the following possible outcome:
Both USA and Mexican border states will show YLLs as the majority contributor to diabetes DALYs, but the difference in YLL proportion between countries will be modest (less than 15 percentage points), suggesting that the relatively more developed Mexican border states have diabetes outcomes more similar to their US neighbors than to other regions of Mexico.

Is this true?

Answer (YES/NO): NO